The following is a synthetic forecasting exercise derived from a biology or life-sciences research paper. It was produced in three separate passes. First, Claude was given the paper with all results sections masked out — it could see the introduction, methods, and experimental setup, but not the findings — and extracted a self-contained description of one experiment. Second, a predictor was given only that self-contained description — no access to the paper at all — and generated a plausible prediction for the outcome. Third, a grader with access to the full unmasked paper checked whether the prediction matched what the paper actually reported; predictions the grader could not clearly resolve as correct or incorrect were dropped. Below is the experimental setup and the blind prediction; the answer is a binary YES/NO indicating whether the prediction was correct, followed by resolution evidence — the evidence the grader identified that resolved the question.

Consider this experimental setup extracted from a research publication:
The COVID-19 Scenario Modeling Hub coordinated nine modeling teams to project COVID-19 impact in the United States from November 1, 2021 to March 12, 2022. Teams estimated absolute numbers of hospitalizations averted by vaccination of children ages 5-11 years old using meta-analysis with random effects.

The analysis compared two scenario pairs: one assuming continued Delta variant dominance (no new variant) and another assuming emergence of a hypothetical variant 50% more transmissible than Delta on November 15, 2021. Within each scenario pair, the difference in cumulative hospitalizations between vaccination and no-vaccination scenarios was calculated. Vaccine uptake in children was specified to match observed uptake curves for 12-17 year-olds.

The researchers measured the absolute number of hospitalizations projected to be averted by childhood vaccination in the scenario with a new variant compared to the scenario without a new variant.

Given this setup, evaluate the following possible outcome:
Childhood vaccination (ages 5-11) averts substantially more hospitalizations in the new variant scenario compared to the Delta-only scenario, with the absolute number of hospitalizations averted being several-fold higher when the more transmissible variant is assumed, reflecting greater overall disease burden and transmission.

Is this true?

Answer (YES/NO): NO